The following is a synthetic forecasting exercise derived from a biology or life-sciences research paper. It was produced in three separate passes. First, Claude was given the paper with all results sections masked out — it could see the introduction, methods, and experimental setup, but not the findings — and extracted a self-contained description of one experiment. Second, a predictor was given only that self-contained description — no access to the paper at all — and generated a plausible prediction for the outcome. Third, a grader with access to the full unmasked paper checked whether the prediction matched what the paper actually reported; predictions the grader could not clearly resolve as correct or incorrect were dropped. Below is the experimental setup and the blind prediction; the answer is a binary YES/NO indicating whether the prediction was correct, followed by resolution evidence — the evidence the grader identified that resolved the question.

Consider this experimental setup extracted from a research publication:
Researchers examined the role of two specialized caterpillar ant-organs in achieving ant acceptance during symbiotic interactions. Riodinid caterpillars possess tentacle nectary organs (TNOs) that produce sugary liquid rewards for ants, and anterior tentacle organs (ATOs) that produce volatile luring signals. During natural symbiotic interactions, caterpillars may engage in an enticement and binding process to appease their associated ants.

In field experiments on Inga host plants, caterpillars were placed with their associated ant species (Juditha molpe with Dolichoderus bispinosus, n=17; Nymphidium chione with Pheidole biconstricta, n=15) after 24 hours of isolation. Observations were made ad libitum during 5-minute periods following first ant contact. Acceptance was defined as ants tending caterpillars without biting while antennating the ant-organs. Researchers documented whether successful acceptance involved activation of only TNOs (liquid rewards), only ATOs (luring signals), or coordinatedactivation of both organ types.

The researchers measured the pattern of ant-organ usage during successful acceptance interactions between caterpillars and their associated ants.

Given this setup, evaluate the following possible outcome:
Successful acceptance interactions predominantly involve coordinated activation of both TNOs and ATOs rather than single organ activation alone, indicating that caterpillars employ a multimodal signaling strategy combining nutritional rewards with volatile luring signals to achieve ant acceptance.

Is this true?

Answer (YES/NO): YES